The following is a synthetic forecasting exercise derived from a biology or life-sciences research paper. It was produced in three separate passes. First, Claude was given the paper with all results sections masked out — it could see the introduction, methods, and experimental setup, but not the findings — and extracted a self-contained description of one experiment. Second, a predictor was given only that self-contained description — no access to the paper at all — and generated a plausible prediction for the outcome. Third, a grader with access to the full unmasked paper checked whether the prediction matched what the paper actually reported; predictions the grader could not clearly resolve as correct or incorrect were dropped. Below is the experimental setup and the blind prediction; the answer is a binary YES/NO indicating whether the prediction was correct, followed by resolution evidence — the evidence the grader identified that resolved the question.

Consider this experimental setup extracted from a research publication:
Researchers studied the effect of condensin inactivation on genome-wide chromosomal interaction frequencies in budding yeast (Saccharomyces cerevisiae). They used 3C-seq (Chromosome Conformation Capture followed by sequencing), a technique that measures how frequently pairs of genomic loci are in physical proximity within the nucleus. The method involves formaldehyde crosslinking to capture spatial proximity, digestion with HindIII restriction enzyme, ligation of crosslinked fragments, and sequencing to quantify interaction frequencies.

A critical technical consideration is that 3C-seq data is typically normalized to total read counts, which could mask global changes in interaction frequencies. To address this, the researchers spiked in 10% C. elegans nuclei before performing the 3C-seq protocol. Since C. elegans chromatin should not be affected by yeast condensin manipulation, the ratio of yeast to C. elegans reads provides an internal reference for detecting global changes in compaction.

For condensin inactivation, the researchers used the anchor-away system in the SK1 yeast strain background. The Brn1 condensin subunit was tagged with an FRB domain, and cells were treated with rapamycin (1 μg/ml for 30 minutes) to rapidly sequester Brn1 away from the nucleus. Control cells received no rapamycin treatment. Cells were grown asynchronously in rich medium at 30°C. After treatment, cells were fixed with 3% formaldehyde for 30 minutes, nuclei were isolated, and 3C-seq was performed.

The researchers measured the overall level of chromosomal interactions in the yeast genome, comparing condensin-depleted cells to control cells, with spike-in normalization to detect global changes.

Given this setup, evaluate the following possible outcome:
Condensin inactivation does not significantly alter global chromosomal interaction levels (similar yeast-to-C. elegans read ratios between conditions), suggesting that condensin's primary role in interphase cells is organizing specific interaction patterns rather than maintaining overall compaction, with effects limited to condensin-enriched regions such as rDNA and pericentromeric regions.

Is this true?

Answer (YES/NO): NO